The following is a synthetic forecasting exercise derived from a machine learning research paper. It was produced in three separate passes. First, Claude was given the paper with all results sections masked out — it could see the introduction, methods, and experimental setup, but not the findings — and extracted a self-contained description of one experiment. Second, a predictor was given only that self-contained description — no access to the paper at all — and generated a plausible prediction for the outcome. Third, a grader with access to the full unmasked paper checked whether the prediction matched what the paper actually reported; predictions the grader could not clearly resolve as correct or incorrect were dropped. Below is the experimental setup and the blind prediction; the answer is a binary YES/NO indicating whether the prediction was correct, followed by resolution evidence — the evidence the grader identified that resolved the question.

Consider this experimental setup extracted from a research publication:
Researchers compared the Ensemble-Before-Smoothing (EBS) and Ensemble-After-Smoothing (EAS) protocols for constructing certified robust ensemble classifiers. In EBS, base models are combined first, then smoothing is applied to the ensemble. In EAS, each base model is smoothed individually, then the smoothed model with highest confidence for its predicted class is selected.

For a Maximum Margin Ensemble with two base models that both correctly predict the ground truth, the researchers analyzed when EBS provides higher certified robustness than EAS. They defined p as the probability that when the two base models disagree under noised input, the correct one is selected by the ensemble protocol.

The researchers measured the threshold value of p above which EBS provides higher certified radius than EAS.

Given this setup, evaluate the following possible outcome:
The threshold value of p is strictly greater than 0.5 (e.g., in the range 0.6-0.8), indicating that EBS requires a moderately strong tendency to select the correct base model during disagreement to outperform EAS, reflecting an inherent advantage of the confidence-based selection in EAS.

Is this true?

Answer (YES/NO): YES